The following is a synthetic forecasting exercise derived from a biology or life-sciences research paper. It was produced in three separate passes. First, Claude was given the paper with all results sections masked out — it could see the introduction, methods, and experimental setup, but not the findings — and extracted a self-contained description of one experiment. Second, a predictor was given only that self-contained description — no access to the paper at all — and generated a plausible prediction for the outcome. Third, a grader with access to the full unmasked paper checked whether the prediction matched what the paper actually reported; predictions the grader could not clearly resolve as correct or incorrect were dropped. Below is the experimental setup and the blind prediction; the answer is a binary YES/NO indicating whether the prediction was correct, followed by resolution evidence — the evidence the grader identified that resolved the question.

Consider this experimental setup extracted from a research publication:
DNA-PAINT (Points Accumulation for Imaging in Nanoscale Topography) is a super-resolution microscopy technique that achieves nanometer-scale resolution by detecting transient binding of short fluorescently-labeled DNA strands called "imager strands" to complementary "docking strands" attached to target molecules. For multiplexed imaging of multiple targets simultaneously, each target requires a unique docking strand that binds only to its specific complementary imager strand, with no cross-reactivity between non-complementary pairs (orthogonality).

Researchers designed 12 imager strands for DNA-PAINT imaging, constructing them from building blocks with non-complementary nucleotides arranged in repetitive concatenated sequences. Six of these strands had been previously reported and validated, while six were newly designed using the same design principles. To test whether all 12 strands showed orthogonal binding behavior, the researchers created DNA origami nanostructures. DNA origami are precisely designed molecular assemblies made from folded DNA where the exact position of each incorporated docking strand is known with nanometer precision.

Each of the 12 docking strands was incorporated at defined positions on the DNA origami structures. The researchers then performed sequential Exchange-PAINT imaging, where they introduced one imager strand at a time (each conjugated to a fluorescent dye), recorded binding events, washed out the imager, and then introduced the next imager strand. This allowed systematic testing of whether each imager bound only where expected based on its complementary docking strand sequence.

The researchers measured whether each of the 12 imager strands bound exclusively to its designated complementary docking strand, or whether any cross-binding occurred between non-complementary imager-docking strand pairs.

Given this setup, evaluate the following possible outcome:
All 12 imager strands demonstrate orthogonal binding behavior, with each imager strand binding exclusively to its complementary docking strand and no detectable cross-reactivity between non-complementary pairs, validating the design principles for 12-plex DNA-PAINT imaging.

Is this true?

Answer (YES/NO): NO